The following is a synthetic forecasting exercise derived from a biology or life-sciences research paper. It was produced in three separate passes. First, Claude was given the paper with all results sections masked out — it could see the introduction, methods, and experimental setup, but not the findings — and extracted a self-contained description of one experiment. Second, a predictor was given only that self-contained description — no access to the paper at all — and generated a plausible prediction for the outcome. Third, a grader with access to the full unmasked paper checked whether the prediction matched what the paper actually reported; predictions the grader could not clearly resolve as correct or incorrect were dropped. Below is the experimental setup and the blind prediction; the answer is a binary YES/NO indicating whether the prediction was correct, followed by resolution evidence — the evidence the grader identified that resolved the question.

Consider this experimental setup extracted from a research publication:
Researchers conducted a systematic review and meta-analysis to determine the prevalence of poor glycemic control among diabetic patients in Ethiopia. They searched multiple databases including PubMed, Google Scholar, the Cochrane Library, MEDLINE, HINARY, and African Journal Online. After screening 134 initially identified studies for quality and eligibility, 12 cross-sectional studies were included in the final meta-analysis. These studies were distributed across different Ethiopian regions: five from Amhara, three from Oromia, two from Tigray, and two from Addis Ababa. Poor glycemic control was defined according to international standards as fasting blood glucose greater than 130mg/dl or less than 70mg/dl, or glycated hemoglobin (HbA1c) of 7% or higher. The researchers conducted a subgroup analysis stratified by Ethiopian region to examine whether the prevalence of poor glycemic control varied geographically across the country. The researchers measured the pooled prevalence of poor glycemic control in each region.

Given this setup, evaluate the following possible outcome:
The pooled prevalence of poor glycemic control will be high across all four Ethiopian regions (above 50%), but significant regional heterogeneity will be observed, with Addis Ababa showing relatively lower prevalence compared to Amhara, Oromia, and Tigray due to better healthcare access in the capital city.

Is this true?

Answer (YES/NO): NO